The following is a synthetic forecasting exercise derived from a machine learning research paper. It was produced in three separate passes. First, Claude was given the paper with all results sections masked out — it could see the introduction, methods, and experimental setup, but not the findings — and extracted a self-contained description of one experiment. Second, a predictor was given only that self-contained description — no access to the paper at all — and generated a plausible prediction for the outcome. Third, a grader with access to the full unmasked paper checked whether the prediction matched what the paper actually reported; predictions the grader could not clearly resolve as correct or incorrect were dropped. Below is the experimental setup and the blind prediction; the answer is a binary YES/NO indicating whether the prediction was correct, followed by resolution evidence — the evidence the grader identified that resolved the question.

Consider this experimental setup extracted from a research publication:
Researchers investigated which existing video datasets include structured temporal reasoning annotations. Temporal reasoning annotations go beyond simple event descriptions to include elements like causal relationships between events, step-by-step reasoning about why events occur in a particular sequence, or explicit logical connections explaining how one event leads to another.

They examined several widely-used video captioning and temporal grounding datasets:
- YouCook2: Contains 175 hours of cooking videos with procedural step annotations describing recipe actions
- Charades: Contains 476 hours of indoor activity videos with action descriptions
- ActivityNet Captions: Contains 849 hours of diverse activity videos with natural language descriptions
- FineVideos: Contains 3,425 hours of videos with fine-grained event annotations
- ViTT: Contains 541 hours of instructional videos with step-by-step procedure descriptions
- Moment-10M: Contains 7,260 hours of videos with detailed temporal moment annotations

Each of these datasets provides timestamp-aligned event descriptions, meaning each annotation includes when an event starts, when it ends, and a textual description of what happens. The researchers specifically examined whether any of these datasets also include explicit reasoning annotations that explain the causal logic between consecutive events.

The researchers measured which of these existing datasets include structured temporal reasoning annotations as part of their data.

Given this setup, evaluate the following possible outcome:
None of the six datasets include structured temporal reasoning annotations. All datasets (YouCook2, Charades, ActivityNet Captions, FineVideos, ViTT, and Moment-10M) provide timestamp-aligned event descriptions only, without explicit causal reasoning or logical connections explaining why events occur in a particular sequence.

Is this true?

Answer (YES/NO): YES